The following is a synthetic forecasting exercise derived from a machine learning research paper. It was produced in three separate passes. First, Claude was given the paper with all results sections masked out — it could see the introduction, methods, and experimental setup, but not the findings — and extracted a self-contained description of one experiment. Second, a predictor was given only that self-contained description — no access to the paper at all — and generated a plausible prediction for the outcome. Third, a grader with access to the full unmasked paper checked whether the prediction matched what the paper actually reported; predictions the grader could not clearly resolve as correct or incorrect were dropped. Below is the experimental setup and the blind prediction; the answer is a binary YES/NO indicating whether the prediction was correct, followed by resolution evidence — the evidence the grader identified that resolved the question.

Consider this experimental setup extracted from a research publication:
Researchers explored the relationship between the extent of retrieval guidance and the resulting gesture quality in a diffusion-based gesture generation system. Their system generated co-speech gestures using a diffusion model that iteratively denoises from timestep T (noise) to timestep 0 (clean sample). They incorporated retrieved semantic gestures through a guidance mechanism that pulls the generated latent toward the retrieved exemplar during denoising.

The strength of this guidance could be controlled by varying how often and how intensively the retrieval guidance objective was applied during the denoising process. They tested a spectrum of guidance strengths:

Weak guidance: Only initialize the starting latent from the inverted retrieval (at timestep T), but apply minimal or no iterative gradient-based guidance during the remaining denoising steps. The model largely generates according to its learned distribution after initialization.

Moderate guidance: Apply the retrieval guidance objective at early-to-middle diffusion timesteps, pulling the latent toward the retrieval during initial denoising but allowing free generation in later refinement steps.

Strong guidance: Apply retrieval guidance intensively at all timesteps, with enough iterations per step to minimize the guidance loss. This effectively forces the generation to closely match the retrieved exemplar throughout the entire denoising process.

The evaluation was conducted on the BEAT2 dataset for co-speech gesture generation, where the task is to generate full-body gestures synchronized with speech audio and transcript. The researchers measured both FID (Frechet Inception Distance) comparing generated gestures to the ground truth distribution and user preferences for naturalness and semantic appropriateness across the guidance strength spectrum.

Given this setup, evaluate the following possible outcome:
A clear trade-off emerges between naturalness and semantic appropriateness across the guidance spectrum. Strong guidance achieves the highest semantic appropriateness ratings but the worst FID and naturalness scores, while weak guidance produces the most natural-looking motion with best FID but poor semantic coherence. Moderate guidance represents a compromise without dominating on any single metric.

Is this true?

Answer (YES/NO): NO